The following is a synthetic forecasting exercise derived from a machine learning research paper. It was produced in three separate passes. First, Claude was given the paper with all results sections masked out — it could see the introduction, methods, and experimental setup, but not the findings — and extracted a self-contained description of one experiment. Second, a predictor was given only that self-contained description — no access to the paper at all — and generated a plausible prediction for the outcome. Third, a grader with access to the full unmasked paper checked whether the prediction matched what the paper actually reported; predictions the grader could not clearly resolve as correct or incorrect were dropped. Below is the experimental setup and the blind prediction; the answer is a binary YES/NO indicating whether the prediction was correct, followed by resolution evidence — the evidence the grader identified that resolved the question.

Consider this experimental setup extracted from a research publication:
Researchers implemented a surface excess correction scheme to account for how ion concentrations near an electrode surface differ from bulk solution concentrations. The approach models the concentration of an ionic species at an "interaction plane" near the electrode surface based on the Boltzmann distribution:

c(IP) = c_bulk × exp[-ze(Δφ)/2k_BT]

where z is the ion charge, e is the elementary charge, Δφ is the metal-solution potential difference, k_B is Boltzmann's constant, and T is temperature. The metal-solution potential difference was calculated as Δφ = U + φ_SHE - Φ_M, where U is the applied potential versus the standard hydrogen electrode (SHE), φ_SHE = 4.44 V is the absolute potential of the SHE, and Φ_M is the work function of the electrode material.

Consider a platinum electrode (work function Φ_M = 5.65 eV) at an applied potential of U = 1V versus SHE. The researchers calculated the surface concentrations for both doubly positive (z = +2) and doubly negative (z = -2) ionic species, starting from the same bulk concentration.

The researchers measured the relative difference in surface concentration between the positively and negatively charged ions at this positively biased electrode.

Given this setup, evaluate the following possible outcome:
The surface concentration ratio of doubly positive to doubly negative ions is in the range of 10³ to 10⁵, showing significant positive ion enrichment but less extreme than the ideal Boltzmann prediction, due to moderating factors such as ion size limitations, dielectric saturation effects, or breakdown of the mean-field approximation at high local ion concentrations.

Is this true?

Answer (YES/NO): NO